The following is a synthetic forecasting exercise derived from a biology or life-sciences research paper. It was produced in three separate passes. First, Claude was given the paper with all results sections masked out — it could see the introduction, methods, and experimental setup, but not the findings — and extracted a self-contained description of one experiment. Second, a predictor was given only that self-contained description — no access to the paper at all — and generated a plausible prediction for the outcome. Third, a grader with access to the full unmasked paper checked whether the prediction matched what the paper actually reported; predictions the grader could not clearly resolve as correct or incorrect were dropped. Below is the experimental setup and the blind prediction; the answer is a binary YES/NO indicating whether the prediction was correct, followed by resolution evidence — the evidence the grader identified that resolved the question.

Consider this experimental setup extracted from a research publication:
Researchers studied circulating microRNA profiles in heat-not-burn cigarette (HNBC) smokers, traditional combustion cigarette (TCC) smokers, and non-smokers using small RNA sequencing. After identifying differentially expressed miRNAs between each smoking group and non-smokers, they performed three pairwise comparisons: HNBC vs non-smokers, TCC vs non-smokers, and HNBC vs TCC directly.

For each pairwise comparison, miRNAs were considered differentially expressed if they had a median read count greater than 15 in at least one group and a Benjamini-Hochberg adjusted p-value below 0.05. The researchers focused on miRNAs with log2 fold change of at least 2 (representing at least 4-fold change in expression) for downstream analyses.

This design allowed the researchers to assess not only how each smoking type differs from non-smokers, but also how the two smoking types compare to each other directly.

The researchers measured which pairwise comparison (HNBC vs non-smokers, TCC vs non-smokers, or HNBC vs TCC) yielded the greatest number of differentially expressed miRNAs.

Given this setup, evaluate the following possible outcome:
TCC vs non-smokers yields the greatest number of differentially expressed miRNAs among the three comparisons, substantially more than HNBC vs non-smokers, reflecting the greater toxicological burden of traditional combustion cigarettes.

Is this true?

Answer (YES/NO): YES